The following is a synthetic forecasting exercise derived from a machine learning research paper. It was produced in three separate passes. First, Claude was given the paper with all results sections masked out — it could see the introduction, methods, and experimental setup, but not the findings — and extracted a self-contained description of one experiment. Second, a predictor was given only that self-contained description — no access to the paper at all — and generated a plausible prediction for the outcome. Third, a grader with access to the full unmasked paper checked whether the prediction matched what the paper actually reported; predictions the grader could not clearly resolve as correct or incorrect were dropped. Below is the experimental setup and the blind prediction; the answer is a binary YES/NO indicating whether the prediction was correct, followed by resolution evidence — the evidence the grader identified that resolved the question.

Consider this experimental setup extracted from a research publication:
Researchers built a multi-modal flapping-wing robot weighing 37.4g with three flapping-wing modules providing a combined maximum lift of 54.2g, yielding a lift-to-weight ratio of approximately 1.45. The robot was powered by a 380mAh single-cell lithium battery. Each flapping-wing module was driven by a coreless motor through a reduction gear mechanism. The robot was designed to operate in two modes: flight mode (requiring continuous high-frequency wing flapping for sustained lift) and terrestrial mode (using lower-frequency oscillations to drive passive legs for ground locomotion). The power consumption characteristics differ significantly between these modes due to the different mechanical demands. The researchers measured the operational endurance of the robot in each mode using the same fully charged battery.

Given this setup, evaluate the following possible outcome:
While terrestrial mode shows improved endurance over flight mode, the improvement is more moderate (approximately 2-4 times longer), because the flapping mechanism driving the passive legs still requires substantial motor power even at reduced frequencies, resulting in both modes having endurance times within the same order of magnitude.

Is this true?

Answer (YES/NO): YES